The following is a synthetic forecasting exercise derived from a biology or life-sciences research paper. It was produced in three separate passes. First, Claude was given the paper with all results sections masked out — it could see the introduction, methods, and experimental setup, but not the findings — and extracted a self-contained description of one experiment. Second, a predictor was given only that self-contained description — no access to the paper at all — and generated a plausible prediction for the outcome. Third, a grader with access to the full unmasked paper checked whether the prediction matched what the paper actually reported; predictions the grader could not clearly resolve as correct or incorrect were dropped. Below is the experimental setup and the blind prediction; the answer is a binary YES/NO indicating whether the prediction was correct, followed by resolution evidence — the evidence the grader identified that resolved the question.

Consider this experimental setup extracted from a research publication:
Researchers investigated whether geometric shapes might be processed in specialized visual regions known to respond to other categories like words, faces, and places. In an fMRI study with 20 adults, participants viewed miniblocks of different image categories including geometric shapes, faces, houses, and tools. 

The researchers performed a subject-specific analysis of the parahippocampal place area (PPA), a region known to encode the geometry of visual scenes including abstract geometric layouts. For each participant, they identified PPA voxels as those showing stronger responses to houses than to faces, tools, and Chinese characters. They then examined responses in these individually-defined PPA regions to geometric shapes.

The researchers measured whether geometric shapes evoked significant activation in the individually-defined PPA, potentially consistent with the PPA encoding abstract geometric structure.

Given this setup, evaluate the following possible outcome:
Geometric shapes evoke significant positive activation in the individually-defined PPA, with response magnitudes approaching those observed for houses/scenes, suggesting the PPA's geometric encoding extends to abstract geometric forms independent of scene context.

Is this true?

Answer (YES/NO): NO